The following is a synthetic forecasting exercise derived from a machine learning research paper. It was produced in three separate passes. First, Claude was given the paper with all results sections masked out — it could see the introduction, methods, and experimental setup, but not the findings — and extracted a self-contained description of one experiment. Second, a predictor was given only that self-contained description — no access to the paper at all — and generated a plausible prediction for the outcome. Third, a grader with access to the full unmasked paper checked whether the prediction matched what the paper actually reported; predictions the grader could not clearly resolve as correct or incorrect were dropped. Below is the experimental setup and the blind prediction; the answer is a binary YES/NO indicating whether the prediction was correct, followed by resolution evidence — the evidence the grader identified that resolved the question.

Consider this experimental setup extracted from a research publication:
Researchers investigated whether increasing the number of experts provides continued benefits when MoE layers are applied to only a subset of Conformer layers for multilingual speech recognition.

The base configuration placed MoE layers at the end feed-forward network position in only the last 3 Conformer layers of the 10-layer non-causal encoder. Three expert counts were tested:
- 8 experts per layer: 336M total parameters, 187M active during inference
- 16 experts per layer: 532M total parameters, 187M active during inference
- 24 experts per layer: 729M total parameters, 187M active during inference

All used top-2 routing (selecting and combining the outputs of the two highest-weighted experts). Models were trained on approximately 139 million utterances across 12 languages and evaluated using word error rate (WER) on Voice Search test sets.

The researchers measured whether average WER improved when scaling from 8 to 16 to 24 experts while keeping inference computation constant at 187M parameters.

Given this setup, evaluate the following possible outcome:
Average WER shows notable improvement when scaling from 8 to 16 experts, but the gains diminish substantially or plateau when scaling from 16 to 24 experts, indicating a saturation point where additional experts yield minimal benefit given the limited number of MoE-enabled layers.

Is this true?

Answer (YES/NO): YES